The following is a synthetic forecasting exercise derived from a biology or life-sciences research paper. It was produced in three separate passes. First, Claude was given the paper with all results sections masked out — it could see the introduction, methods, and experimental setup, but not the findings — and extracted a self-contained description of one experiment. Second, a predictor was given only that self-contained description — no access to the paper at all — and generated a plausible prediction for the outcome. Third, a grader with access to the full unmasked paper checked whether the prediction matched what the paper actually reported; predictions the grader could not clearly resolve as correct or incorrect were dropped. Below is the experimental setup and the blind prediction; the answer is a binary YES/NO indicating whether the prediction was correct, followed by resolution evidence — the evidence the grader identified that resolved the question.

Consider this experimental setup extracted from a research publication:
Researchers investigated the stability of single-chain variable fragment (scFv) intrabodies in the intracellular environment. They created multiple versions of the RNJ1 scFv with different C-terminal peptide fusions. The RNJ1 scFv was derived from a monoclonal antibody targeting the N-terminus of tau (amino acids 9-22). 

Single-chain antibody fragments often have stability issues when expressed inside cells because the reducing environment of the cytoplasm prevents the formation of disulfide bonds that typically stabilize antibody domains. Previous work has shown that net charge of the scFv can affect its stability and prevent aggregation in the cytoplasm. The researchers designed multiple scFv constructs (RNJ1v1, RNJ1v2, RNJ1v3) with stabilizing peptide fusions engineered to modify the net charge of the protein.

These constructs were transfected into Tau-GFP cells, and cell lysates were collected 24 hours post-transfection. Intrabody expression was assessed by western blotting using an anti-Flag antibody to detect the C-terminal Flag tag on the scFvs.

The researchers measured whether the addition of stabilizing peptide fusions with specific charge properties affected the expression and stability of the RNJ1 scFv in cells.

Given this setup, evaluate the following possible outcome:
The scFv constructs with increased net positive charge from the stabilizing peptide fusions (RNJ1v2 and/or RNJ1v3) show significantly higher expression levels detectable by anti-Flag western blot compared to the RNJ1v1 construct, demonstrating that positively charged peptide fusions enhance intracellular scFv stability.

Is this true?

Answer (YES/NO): NO